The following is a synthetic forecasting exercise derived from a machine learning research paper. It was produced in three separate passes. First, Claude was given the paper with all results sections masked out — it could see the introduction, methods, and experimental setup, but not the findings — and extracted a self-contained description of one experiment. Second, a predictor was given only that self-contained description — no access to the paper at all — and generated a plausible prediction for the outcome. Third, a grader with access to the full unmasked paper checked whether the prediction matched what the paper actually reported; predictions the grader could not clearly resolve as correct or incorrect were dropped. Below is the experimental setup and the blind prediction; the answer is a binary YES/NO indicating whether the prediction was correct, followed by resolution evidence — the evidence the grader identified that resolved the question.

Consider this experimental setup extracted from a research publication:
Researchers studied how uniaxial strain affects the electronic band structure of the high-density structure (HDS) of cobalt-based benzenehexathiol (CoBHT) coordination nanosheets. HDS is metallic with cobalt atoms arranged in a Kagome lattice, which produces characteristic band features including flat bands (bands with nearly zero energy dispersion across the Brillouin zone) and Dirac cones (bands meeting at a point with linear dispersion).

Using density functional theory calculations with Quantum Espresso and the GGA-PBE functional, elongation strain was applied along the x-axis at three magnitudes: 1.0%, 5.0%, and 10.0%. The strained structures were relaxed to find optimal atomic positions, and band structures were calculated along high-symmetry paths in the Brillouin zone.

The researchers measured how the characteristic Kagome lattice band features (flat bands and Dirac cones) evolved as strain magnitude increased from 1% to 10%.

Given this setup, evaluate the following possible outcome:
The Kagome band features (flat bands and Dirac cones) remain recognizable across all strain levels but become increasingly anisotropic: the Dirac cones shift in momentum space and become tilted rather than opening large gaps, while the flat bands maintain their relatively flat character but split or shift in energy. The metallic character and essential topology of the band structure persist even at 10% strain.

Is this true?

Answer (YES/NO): NO